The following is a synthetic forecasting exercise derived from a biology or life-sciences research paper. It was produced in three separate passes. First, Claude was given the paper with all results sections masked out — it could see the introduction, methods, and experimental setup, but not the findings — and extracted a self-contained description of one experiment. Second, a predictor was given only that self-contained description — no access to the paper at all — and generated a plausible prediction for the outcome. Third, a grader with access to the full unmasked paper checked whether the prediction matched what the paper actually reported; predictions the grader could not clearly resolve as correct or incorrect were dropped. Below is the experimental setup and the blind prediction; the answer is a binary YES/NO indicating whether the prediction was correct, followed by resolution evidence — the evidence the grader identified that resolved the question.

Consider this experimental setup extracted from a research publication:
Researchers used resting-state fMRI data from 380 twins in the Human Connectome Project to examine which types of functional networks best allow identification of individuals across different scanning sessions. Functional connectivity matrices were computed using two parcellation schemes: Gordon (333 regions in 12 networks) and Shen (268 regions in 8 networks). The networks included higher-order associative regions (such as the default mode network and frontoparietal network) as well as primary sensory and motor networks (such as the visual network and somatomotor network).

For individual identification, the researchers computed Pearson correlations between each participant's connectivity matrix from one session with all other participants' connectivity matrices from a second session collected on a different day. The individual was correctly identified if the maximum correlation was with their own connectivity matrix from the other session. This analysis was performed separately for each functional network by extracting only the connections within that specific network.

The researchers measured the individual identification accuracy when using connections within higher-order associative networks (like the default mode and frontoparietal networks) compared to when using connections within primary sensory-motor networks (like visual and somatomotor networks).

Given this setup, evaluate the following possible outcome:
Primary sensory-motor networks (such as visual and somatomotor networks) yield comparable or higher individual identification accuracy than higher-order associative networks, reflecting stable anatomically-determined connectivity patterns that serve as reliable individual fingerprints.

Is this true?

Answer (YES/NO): NO